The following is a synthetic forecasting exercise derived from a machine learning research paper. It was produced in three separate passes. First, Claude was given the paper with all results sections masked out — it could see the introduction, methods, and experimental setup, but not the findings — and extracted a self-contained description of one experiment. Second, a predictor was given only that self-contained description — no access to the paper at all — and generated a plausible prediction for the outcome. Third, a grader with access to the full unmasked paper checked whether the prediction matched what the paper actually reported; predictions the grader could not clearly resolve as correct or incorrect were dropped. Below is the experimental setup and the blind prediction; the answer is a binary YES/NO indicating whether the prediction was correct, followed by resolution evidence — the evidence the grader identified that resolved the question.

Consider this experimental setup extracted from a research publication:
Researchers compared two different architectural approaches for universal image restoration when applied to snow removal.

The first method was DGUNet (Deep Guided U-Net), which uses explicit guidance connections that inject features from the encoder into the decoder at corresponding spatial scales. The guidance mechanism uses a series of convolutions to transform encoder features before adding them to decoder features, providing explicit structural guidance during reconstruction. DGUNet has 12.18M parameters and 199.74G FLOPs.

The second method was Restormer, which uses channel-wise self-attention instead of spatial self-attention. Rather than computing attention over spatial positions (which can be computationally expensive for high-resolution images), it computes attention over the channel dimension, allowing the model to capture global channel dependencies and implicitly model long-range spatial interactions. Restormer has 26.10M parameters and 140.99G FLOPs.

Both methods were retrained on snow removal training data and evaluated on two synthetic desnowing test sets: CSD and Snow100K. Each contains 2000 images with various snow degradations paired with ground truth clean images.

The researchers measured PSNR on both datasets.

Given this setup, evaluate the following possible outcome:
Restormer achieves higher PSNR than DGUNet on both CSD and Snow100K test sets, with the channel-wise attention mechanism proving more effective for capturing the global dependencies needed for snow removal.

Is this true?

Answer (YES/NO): YES